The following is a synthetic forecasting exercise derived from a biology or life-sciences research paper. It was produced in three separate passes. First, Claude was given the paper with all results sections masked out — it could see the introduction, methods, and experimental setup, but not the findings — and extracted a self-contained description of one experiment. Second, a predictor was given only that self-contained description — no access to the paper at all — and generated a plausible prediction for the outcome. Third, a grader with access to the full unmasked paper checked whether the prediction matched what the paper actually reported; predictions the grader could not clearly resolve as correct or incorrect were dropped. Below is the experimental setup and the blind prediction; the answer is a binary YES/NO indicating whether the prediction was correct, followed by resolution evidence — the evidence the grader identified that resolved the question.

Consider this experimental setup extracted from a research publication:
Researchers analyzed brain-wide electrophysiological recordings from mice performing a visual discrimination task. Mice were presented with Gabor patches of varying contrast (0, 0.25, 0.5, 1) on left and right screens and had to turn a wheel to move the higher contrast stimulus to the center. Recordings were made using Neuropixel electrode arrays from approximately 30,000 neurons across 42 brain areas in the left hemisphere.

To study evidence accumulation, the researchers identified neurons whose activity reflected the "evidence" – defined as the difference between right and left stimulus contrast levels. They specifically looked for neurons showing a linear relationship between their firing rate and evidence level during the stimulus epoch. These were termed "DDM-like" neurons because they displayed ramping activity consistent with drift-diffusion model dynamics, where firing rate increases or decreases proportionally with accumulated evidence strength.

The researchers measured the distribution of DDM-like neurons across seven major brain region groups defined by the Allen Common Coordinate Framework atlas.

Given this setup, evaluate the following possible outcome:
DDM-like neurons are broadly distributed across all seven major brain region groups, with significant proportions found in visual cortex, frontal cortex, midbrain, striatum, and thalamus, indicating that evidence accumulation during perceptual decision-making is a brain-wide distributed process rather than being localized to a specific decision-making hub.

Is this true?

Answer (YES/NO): NO